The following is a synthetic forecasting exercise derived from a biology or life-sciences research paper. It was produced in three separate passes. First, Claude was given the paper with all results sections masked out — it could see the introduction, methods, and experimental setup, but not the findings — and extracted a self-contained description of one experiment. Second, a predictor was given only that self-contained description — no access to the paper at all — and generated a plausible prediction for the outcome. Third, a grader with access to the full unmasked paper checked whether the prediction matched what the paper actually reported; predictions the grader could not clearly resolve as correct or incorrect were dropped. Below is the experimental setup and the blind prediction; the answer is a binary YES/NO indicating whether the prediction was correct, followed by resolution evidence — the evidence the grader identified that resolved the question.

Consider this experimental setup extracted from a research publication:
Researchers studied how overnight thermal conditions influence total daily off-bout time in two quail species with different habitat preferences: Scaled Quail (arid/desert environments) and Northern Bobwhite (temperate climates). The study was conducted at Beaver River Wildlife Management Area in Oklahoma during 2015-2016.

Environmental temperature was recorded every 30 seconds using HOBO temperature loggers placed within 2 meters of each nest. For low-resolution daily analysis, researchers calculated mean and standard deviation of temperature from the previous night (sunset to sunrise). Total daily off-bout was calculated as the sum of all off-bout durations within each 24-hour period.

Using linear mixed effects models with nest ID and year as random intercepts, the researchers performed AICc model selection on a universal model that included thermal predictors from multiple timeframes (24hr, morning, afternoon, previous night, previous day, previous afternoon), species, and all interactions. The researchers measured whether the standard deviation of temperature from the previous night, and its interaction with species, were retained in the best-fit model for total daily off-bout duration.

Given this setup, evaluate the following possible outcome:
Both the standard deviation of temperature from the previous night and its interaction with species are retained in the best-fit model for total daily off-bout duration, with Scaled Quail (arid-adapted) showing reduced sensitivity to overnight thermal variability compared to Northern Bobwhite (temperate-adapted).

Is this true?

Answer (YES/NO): NO